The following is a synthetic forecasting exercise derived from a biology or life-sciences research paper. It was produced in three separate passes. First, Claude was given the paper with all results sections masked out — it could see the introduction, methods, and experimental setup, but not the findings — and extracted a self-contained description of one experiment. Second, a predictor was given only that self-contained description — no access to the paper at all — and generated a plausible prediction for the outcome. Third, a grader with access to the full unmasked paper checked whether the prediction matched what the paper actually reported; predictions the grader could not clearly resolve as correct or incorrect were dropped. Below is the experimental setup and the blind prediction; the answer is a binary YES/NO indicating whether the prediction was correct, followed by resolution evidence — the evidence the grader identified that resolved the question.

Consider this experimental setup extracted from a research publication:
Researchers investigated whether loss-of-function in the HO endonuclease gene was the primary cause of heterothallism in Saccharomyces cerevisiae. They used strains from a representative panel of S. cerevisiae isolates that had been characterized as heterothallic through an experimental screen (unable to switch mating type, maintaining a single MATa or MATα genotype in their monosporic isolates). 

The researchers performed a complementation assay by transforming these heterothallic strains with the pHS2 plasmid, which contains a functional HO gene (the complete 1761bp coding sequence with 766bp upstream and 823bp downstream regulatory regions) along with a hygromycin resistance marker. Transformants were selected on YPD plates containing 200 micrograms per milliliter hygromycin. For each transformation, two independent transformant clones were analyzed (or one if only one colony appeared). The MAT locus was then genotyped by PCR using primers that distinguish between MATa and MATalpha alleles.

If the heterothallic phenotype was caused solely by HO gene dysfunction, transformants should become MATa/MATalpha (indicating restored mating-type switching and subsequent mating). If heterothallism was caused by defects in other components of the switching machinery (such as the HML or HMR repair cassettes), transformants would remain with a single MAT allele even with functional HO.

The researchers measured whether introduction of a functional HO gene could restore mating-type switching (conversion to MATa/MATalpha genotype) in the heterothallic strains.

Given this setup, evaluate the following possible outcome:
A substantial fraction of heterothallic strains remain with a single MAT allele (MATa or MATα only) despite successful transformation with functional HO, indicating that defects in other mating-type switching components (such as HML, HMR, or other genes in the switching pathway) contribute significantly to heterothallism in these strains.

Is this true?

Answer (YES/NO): YES